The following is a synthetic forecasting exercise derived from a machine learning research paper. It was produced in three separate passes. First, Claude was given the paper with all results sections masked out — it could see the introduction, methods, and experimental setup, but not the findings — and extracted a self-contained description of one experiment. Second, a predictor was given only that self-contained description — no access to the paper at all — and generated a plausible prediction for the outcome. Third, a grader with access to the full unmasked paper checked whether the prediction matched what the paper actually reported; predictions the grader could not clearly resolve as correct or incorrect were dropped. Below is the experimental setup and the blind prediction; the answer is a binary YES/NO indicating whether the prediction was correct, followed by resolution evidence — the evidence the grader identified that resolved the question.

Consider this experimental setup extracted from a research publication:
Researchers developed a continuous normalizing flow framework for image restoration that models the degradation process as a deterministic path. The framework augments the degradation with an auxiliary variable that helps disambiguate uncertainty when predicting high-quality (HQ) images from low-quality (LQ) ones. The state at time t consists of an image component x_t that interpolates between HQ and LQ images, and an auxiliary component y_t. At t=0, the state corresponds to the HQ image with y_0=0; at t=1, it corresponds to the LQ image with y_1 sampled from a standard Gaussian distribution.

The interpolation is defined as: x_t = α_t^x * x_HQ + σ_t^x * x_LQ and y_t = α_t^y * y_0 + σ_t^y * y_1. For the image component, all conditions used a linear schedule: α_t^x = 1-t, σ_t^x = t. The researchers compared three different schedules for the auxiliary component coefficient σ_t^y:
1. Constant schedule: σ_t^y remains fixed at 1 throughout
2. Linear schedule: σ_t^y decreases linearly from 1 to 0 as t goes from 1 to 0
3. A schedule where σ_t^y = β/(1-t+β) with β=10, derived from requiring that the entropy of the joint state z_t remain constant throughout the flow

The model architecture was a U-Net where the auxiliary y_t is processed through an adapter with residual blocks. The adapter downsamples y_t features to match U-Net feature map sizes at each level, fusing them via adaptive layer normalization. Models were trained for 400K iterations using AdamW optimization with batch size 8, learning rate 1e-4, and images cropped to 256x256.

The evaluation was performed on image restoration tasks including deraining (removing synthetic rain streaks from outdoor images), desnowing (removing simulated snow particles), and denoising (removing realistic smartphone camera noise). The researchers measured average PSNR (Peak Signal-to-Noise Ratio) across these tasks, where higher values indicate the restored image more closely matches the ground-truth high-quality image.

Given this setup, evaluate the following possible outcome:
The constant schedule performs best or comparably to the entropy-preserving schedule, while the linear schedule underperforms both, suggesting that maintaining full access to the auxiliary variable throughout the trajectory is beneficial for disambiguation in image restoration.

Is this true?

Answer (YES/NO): NO